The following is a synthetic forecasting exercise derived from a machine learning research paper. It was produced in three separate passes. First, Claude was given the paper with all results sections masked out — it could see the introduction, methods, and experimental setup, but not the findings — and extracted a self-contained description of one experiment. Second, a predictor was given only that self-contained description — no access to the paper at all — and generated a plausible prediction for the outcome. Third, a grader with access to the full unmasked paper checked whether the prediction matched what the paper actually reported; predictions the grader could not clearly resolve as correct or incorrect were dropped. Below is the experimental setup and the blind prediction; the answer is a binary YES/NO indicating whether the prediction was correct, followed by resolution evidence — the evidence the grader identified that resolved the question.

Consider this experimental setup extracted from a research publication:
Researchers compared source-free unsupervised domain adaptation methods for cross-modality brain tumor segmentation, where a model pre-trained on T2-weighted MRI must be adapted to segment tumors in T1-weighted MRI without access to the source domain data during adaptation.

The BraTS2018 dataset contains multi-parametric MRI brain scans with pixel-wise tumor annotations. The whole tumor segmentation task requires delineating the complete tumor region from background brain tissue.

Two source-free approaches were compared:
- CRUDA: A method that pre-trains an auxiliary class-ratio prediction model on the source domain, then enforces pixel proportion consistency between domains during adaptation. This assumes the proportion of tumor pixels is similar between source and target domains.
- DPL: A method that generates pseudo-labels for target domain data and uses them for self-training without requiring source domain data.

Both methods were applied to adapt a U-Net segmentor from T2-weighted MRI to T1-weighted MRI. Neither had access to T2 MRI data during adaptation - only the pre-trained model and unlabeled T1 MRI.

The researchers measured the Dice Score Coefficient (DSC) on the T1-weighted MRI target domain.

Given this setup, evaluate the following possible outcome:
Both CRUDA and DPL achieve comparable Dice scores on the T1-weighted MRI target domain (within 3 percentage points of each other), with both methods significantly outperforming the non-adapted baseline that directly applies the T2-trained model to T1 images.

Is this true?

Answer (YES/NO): NO